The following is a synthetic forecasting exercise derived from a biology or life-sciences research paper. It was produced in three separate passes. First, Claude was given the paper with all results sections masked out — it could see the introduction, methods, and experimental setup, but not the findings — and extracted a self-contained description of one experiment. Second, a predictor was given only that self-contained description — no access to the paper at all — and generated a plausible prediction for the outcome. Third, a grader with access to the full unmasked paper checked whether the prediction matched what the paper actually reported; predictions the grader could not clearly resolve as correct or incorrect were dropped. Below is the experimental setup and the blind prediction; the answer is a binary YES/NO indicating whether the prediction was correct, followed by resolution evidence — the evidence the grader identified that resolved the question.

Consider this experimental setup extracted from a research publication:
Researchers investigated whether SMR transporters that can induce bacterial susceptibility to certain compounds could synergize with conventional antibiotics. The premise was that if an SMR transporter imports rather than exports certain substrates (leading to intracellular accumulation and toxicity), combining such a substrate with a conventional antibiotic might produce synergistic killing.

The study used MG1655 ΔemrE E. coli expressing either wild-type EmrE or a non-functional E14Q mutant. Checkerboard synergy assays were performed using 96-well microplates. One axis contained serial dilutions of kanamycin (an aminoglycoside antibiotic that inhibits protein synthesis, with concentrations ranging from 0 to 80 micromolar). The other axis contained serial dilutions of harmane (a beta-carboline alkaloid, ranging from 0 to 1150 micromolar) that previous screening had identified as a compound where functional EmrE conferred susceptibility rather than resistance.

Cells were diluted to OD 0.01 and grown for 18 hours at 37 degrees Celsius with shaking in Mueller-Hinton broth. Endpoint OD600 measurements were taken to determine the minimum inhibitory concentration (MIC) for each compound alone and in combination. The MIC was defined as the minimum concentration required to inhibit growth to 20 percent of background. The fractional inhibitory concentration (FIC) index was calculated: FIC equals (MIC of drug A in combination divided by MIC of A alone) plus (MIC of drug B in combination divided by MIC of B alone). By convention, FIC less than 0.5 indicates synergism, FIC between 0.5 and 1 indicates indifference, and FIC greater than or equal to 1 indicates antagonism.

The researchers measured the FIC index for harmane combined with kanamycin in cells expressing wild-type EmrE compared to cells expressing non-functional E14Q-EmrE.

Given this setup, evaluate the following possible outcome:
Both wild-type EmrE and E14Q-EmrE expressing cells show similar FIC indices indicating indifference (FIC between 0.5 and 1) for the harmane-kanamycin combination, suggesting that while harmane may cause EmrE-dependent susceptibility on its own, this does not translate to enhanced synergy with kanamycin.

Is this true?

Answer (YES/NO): NO